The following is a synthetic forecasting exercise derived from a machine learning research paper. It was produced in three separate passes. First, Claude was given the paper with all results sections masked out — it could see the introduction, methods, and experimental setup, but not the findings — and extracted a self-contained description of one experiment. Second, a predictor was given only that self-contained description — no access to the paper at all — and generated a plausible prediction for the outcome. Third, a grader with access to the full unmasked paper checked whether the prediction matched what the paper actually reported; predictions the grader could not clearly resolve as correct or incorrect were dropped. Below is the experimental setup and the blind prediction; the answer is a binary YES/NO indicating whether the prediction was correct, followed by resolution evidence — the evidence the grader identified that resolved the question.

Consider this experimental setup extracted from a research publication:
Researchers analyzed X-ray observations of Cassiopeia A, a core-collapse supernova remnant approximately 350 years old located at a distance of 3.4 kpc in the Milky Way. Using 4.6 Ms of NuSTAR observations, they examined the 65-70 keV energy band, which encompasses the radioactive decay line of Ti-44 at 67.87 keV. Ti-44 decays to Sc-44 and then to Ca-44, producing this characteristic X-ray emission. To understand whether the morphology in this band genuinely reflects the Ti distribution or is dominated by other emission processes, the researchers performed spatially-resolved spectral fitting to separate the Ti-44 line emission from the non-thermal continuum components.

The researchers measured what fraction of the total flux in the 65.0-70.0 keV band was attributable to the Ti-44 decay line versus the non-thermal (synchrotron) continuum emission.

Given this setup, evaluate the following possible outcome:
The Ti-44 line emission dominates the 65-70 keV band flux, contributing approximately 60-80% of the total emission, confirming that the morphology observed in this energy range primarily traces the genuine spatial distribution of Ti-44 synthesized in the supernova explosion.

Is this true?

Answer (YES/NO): NO